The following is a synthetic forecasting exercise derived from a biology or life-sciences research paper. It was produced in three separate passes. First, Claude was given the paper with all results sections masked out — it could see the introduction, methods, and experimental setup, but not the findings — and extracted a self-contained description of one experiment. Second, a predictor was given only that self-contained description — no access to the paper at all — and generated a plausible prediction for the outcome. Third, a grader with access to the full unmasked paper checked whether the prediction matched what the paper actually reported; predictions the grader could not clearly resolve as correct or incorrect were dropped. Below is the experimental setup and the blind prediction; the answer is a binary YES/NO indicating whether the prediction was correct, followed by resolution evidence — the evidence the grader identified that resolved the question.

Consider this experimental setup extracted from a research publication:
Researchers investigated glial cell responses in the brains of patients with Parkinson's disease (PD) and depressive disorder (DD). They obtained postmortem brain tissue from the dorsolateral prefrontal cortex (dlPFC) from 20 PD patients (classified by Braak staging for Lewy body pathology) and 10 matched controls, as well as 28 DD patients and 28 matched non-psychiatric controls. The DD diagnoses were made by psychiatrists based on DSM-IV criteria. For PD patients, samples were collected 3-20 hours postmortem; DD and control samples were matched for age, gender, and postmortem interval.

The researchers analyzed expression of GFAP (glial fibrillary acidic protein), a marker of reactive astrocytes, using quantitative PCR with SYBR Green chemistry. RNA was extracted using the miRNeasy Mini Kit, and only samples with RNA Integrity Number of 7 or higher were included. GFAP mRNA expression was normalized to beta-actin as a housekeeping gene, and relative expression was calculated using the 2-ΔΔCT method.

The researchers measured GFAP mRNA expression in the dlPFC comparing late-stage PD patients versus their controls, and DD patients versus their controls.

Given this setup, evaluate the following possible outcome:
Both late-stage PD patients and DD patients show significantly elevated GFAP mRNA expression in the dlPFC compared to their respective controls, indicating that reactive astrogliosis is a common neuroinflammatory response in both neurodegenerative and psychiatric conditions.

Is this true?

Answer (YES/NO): NO